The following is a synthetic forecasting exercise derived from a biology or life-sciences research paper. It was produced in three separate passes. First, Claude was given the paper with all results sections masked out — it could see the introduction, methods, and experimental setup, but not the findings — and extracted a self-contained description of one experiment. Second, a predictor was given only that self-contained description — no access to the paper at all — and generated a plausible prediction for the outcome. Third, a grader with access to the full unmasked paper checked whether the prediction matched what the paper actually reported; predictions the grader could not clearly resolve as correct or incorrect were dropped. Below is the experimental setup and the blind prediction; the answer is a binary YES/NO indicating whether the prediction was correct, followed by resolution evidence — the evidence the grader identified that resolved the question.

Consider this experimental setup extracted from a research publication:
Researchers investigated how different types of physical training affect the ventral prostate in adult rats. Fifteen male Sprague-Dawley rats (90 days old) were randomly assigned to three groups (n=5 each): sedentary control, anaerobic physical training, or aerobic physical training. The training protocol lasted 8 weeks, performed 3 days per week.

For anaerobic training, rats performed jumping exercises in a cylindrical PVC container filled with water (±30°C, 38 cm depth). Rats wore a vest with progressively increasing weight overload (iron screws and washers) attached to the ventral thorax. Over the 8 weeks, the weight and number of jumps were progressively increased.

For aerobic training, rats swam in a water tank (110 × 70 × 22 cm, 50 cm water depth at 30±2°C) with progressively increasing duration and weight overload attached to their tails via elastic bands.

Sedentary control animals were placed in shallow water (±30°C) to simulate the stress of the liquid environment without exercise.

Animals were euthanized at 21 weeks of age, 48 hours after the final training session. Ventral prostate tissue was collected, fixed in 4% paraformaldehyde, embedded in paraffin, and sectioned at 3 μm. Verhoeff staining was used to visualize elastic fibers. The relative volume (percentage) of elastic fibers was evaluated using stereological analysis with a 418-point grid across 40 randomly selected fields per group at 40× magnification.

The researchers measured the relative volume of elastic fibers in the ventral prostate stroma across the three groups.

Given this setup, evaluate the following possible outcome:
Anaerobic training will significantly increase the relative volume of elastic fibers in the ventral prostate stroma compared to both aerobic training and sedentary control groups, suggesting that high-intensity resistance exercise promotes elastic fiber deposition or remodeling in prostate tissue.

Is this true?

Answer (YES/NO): NO